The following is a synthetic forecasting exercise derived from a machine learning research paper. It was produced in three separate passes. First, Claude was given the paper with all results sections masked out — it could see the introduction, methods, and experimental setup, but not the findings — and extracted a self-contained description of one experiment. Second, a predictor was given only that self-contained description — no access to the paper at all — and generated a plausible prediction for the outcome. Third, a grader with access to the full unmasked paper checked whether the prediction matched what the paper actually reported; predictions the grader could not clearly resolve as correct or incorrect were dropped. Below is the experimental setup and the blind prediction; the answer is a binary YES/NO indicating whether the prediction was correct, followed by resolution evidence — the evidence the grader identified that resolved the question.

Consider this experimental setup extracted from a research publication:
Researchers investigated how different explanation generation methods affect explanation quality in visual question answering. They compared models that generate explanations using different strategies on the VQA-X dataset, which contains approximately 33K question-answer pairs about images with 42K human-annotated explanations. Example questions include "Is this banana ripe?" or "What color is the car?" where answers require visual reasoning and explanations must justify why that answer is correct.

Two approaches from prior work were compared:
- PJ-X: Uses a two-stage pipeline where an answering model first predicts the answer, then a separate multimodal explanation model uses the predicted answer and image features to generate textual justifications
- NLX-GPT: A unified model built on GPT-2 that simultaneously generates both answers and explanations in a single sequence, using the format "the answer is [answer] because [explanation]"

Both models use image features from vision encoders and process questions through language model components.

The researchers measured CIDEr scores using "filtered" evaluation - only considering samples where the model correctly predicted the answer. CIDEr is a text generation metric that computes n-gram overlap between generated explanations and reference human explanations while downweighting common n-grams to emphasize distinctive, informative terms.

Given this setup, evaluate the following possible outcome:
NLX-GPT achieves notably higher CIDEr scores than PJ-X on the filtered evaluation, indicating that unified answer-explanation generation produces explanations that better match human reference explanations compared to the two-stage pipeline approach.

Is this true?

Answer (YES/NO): YES